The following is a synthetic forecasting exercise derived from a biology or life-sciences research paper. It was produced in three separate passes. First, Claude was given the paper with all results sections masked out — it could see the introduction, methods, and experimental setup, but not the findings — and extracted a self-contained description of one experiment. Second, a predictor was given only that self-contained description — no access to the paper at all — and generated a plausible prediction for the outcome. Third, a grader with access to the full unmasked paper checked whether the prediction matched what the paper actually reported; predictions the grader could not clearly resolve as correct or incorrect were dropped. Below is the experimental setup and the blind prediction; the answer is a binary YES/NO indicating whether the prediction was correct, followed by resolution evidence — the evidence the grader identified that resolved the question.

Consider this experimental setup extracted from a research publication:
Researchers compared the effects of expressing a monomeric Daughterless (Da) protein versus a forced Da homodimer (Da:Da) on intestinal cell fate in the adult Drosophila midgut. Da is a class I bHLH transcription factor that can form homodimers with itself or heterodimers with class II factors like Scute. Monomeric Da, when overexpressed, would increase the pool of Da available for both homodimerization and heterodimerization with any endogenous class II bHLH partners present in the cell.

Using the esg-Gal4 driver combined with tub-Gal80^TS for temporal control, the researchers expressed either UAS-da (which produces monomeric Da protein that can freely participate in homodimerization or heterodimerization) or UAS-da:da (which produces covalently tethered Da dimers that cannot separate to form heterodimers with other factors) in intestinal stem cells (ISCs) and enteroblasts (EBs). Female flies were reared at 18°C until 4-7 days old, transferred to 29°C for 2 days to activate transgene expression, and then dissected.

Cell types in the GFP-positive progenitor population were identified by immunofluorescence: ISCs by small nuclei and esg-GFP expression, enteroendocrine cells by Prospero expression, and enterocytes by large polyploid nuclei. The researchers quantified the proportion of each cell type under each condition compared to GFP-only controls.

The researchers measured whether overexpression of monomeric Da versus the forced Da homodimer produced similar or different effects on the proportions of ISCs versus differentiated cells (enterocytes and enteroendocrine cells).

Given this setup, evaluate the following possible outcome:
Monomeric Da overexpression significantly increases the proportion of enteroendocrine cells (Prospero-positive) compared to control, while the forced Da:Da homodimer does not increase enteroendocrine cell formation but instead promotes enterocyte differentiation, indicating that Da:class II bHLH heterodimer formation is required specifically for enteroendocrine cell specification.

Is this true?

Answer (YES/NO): NO